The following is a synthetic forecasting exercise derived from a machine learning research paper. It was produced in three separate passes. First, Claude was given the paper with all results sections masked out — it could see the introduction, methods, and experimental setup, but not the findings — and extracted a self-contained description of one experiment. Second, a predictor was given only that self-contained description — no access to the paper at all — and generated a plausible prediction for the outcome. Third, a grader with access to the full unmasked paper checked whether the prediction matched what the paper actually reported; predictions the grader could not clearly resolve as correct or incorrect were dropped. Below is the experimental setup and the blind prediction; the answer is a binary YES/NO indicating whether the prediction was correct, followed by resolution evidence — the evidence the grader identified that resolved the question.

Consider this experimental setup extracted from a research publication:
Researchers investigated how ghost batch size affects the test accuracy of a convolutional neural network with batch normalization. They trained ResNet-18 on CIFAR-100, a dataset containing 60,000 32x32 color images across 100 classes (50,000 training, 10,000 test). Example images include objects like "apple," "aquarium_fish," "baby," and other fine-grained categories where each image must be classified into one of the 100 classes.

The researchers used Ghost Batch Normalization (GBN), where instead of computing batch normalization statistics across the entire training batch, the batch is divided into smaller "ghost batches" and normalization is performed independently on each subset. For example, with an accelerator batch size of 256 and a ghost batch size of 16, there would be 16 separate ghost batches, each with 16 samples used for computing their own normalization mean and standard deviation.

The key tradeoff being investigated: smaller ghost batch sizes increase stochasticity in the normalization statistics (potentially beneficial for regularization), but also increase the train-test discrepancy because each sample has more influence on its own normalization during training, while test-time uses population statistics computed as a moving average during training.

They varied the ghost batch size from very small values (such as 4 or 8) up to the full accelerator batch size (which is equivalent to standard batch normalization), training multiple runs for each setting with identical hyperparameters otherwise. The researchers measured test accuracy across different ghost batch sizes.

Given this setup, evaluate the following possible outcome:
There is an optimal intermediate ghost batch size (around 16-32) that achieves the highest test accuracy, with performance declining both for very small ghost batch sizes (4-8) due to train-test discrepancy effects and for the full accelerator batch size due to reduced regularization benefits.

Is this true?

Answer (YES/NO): YES